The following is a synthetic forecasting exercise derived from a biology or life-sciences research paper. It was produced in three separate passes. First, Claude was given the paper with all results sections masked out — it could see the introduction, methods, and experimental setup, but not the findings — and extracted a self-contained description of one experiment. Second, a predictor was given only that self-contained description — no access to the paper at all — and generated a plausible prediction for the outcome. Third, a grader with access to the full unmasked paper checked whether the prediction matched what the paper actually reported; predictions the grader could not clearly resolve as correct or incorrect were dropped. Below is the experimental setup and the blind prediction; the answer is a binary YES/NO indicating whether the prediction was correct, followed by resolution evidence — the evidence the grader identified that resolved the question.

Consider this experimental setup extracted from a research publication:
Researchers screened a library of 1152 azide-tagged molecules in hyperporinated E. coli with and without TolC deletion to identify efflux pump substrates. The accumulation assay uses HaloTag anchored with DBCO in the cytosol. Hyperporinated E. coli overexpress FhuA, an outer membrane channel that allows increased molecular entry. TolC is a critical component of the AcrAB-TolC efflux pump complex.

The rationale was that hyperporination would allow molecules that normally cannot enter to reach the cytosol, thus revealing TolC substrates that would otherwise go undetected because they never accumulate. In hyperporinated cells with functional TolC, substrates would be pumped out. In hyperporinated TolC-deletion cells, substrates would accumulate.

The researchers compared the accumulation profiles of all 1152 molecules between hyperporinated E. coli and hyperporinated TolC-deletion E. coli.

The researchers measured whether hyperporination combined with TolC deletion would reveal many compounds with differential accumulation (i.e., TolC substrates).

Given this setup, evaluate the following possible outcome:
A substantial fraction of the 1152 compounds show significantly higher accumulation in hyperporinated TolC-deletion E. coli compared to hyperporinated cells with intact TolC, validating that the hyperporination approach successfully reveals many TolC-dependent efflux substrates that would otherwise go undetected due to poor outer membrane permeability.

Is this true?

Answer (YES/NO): NO